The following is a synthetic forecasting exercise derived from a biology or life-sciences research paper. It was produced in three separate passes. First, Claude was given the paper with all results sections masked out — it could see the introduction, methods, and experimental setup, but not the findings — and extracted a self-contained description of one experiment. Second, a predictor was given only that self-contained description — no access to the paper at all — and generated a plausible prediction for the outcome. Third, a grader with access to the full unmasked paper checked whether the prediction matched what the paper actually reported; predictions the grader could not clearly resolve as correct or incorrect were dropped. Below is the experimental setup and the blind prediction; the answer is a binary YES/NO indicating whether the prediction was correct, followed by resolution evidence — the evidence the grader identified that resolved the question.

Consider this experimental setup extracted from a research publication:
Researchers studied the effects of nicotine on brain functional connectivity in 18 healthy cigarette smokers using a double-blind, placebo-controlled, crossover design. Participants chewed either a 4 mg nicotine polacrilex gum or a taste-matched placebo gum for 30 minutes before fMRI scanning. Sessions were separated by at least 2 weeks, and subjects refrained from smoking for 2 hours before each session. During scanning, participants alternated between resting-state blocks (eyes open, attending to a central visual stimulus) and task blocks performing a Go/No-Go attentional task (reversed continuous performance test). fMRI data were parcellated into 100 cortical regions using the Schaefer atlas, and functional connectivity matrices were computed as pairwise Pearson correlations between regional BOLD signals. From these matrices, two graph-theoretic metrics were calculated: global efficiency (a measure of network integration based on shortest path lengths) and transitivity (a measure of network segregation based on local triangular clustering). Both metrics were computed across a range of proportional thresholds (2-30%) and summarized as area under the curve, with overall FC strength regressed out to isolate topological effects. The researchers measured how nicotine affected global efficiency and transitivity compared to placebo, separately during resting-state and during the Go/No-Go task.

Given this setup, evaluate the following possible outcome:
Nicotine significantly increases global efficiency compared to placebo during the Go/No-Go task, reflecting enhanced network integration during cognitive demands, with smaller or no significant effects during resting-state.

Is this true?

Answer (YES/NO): NO